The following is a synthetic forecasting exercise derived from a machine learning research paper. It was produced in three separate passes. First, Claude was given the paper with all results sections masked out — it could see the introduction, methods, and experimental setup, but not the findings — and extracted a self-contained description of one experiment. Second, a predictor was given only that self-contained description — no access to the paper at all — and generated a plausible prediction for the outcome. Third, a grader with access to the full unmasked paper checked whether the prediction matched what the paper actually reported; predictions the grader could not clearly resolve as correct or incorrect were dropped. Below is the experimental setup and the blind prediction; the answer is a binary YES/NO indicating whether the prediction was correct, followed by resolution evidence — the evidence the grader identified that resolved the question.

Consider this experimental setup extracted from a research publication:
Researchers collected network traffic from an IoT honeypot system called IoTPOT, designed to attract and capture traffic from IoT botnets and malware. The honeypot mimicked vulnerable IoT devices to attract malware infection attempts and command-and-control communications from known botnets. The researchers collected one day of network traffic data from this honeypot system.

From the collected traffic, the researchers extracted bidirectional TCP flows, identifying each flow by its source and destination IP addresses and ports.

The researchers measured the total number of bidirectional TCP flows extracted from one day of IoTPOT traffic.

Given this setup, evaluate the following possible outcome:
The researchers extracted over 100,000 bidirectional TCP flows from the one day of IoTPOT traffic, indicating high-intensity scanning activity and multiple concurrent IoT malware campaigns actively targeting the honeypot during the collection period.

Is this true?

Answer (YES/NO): NO